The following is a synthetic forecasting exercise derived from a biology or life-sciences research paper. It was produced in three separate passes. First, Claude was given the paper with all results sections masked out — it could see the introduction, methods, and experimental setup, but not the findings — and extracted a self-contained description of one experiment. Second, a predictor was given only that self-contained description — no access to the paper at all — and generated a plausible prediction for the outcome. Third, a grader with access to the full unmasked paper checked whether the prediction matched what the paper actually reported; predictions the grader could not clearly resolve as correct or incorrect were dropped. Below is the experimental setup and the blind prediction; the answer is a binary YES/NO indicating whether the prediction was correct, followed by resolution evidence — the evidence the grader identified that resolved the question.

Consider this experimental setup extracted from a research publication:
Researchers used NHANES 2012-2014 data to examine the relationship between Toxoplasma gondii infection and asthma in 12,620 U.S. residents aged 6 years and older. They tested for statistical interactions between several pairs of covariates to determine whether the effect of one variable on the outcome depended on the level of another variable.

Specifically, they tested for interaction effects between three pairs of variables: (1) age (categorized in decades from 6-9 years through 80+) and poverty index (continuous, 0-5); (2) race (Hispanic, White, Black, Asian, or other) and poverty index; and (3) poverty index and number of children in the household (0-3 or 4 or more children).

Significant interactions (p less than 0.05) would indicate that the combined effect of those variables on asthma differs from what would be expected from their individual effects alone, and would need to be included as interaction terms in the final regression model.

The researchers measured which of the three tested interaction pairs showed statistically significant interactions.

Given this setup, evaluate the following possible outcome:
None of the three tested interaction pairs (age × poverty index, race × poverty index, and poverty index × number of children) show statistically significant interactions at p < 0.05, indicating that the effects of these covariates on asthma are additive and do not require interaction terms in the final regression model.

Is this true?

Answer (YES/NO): NO